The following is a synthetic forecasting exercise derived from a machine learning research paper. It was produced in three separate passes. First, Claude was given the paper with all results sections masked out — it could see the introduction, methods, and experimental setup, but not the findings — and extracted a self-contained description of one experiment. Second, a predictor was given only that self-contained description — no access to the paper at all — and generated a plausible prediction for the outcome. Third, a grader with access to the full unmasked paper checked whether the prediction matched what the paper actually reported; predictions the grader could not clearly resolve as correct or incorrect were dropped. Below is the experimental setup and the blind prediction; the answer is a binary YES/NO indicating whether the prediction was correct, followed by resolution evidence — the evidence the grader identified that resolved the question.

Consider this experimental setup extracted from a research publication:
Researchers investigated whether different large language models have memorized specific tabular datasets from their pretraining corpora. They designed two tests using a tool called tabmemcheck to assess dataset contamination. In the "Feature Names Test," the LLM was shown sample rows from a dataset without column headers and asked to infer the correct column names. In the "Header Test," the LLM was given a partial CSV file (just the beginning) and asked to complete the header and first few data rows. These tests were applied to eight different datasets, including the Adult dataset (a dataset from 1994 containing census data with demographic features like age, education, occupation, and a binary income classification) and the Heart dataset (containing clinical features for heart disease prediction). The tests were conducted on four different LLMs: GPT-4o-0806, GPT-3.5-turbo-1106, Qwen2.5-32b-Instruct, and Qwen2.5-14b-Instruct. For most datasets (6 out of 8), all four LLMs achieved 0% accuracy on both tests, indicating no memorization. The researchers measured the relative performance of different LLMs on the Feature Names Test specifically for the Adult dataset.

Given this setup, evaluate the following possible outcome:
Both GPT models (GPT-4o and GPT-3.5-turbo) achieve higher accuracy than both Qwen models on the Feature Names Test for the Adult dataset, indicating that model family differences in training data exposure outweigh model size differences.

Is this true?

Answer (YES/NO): YES